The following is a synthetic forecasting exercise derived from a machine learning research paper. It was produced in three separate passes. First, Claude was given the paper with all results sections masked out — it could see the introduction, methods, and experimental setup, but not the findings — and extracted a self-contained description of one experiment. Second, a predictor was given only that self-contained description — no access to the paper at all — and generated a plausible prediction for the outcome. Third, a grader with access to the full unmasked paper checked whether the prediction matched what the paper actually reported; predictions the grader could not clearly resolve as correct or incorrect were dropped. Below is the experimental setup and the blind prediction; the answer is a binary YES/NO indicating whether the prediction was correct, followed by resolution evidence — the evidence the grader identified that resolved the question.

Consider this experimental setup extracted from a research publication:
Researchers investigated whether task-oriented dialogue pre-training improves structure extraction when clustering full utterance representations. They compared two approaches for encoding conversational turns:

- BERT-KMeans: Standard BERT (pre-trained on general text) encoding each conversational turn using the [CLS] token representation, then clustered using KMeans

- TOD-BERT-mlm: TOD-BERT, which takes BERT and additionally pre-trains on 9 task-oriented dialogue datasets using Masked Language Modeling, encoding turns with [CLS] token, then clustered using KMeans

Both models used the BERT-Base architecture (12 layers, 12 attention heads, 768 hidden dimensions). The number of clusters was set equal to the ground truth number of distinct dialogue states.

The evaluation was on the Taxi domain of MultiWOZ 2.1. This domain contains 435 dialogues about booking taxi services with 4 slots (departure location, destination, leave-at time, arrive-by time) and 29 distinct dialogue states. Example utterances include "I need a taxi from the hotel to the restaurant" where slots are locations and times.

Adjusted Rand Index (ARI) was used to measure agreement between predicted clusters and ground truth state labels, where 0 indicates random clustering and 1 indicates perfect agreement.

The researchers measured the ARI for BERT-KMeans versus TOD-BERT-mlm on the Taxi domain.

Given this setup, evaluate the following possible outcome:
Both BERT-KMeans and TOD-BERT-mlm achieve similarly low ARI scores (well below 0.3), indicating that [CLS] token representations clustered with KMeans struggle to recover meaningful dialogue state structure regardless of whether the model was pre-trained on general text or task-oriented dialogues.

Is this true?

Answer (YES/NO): YES